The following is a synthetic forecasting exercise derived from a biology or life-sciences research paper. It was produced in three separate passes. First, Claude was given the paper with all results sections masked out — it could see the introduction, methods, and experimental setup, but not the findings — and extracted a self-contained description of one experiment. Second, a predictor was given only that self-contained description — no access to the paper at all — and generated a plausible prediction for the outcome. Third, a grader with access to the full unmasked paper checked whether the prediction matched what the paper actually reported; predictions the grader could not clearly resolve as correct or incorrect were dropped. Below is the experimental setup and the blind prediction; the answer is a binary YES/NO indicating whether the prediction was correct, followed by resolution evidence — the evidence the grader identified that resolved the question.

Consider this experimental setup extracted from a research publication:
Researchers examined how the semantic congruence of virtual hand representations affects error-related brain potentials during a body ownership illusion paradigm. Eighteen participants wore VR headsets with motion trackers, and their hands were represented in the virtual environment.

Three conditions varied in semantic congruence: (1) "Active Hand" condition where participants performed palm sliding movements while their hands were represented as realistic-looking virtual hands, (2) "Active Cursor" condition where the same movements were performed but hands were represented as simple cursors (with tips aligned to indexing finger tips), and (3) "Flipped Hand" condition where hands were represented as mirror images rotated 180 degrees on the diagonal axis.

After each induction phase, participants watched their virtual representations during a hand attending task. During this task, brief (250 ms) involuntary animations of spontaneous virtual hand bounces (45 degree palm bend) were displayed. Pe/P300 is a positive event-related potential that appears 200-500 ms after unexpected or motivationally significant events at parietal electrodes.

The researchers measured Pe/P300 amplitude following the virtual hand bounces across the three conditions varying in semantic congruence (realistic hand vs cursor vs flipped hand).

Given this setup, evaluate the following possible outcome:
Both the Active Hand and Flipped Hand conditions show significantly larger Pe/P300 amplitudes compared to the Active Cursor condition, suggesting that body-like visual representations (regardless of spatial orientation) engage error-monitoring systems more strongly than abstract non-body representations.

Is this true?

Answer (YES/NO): NO